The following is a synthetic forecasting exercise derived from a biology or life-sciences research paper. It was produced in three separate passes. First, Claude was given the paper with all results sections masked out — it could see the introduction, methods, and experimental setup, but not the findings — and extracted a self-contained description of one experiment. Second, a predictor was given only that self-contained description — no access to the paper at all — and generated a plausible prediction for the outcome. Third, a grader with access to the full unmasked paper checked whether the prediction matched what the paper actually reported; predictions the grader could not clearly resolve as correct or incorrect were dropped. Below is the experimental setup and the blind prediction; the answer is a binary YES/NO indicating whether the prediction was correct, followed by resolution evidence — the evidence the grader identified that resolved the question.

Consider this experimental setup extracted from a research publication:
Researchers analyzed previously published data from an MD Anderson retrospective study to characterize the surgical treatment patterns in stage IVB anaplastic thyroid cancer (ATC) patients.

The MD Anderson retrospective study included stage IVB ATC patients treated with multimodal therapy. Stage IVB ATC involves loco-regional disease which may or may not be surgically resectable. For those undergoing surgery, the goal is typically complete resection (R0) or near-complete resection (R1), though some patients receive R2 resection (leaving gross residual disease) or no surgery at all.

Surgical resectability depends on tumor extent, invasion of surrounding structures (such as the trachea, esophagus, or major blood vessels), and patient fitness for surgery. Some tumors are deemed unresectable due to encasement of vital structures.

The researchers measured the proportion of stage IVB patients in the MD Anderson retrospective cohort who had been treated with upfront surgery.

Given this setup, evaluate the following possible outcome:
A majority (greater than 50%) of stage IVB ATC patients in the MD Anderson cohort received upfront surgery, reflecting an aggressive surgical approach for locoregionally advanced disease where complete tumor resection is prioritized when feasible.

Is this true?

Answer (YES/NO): NO